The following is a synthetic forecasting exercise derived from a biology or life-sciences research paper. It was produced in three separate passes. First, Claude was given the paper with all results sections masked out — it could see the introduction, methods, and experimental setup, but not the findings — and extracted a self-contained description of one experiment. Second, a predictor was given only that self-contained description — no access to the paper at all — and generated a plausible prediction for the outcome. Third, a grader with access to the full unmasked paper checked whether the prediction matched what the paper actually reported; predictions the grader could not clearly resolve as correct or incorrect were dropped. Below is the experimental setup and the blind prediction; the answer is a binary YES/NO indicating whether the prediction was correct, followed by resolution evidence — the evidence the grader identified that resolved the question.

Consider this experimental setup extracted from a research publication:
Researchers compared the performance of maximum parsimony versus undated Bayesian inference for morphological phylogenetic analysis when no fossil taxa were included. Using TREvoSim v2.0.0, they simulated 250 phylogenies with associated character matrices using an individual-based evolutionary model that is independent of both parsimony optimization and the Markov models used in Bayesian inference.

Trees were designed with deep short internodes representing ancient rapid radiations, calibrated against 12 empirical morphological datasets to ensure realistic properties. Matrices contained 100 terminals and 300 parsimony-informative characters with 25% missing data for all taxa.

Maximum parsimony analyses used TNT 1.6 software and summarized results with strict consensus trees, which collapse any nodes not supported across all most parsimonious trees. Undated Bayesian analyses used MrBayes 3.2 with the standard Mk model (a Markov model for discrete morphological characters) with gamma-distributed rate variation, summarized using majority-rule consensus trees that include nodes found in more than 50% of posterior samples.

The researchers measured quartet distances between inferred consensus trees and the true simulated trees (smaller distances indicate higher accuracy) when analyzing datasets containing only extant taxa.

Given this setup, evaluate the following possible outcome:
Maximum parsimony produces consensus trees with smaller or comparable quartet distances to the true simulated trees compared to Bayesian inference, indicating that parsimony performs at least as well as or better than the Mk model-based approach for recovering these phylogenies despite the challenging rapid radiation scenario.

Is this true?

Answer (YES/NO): NO